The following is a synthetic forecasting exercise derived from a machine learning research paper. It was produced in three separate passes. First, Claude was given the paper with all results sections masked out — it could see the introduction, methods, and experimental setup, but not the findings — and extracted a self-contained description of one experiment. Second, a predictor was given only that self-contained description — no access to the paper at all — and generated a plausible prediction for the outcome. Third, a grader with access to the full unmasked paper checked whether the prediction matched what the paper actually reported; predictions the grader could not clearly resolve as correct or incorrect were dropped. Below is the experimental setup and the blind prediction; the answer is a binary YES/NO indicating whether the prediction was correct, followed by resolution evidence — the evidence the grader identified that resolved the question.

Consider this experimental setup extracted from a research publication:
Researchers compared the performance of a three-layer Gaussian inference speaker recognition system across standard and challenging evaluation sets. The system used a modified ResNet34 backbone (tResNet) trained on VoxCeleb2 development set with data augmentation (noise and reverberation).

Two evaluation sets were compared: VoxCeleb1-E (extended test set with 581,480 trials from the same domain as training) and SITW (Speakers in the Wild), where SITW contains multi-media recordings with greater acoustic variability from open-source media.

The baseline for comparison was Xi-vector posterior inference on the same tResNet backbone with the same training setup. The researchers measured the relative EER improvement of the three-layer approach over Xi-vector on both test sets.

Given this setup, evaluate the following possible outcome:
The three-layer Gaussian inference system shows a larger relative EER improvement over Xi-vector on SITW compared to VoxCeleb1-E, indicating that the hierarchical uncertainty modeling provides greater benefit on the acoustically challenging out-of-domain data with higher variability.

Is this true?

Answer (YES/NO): YES